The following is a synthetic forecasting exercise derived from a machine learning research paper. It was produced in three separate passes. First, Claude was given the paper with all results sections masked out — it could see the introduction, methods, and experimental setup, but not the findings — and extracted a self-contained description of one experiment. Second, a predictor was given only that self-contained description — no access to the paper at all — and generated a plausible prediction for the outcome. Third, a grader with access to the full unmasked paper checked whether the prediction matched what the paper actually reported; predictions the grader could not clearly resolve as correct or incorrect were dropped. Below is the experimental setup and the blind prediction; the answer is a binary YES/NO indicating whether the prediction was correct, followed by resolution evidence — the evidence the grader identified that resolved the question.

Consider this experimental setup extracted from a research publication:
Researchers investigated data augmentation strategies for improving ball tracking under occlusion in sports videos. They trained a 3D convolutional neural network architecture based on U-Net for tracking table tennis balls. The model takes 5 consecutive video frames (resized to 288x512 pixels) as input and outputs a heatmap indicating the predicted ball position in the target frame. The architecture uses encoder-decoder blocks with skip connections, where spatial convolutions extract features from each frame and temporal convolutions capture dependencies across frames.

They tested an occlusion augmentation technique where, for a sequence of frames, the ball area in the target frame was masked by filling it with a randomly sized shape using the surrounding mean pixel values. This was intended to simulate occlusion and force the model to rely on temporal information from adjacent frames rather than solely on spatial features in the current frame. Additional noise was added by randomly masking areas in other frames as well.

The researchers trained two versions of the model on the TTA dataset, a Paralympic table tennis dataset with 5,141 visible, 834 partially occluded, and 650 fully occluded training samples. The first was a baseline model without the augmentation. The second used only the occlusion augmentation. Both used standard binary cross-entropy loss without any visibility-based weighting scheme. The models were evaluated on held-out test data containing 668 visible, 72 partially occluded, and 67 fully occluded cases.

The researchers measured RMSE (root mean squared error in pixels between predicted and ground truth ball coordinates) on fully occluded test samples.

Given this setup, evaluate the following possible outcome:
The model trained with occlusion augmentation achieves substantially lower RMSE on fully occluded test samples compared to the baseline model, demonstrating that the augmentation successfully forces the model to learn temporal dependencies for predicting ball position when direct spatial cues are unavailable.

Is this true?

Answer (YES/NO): NO